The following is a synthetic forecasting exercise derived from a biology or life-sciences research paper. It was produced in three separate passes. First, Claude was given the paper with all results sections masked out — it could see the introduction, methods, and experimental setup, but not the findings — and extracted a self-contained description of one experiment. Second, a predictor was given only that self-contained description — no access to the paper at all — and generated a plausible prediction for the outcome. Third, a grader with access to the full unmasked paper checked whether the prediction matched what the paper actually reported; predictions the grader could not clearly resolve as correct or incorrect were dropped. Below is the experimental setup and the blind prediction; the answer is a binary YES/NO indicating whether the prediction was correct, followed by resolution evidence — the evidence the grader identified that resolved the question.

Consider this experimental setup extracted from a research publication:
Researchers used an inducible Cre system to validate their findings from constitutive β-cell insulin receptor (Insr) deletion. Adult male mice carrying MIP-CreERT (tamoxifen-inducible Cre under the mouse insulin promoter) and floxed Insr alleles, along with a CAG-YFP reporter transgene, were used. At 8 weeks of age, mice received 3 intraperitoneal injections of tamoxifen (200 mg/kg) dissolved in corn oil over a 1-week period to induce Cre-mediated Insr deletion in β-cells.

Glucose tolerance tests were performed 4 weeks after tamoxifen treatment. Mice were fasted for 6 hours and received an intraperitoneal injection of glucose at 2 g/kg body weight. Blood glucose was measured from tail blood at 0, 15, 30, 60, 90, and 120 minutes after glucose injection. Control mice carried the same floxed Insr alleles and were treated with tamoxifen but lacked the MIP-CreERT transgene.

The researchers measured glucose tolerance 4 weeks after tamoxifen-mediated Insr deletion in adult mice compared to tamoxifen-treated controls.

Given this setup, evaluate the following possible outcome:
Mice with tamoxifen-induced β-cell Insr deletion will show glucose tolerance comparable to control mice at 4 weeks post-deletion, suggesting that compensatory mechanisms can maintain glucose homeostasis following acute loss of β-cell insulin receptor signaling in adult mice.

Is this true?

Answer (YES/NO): NO